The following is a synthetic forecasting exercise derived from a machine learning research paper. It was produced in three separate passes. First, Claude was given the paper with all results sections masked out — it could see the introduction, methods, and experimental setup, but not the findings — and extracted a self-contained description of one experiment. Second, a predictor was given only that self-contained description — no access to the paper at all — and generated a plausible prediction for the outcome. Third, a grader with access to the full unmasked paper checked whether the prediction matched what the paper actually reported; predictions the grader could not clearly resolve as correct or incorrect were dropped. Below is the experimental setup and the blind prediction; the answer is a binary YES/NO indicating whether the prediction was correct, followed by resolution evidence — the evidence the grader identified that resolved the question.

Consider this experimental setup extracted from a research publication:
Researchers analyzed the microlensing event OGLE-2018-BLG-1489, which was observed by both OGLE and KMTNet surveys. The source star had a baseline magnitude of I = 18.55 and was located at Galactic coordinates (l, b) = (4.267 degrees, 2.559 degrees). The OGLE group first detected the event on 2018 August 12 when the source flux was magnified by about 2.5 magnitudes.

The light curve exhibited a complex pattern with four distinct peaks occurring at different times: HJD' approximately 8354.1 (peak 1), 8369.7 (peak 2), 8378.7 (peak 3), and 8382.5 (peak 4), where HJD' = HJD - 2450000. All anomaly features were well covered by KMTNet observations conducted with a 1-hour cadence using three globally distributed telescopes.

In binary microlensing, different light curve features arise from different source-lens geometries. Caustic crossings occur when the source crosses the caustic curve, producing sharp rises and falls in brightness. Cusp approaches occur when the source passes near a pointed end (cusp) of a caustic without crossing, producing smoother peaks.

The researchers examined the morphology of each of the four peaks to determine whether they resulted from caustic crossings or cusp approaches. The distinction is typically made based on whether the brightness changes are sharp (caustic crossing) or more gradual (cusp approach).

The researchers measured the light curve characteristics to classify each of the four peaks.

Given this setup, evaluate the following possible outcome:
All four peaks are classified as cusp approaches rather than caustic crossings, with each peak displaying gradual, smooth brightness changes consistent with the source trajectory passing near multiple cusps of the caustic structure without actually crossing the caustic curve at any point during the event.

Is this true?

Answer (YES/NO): NO